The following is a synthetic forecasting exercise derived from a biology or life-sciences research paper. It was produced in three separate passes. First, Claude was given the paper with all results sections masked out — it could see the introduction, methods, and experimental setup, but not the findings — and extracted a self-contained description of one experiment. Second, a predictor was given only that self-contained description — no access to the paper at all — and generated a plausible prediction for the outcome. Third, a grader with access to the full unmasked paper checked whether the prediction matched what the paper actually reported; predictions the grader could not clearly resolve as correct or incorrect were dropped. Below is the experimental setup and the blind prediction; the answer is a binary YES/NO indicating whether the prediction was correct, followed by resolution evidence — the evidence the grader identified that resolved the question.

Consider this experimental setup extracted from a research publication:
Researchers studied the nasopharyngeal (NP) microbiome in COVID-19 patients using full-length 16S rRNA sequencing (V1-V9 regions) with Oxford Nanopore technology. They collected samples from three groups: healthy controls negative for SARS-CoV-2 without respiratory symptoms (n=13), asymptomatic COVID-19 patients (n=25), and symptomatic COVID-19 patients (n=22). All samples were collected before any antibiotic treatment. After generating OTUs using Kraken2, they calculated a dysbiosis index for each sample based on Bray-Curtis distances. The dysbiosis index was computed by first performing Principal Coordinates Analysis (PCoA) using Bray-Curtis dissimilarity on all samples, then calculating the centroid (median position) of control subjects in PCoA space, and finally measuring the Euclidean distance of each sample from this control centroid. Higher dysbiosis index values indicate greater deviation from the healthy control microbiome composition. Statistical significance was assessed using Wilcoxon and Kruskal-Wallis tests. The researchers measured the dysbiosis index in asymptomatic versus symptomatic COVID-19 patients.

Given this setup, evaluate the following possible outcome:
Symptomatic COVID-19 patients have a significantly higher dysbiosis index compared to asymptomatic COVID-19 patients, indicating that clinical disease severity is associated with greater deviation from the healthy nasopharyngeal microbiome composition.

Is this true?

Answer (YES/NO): NO